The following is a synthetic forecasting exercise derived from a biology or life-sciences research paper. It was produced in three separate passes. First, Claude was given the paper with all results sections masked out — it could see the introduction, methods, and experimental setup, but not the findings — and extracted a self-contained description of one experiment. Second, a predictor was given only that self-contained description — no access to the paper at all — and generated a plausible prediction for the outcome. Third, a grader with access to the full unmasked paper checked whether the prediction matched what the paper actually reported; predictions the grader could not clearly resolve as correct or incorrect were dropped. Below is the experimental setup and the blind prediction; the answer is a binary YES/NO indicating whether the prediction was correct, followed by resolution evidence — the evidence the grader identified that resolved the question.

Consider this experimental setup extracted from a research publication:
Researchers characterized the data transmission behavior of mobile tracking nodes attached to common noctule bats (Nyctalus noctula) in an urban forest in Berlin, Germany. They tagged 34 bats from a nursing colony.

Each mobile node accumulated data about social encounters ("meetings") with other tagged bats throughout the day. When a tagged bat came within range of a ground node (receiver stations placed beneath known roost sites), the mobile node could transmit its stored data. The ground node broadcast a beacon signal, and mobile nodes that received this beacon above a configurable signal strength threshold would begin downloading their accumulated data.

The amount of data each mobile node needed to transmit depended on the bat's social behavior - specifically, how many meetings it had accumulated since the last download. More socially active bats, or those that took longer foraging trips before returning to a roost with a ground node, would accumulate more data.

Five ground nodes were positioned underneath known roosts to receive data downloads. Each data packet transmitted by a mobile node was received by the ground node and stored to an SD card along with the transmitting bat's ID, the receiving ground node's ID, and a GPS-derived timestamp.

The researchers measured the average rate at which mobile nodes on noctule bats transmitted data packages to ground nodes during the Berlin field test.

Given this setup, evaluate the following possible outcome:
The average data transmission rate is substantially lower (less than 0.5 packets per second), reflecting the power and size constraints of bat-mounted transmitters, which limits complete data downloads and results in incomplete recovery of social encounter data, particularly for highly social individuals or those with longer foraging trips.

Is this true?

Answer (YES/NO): NO